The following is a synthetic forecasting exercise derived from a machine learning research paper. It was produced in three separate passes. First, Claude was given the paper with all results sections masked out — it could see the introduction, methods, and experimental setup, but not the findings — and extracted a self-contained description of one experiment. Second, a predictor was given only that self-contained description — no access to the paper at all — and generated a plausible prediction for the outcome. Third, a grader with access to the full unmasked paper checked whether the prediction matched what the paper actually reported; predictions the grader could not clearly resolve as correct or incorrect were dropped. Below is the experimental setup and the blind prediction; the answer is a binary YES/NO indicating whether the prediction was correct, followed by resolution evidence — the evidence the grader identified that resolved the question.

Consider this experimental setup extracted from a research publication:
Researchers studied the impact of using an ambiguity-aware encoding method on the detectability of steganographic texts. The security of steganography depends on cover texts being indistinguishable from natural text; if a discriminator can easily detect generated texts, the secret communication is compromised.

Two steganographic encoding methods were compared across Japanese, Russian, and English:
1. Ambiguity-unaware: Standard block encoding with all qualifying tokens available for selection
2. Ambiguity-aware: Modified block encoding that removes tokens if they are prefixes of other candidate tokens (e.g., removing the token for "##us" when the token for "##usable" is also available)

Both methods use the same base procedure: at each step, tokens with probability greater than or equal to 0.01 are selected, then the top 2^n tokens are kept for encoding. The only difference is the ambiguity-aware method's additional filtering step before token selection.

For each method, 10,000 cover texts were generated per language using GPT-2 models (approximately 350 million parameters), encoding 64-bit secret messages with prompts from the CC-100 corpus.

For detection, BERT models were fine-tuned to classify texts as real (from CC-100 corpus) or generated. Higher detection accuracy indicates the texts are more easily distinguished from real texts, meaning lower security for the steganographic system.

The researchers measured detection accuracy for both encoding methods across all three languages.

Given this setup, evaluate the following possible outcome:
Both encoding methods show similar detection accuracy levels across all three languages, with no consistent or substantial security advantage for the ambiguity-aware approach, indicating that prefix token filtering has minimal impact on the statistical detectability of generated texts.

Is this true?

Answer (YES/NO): NO